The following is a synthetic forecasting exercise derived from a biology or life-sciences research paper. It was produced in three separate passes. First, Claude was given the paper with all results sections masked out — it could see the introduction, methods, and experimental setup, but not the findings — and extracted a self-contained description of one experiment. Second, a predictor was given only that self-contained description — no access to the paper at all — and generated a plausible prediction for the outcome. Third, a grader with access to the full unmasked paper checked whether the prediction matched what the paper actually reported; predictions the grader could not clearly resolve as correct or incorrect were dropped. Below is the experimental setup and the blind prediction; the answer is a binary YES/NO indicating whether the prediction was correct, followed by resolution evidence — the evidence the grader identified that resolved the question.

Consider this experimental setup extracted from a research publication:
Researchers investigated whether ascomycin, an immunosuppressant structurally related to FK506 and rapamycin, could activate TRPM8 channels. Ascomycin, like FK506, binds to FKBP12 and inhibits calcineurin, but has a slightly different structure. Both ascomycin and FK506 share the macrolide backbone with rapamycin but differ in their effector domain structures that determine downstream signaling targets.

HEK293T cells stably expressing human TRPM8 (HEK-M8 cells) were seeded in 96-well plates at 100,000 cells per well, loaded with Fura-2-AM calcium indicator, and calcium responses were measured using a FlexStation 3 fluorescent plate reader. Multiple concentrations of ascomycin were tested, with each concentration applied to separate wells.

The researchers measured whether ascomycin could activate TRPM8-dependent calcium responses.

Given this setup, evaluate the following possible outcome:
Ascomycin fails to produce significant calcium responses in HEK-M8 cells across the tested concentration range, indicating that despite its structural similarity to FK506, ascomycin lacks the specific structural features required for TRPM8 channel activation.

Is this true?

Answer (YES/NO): NO